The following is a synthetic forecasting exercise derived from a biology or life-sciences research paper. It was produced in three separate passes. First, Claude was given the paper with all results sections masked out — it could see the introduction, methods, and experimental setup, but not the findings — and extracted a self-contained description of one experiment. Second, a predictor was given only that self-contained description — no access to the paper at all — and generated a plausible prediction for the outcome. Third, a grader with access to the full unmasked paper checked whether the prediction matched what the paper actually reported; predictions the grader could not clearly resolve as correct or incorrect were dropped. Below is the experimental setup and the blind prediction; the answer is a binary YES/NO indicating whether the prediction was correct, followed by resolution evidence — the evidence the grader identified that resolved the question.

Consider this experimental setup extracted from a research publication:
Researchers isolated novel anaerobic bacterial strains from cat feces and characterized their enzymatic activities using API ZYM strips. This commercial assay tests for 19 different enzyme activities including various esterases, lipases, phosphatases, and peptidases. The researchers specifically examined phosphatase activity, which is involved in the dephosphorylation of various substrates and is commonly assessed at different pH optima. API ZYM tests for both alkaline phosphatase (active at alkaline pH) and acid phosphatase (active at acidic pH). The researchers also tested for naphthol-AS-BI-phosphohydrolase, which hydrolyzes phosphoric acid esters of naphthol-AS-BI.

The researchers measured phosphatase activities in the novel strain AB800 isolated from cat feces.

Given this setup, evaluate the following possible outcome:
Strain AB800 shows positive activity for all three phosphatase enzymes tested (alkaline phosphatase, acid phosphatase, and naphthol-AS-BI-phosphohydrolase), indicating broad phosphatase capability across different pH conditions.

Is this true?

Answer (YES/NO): YES